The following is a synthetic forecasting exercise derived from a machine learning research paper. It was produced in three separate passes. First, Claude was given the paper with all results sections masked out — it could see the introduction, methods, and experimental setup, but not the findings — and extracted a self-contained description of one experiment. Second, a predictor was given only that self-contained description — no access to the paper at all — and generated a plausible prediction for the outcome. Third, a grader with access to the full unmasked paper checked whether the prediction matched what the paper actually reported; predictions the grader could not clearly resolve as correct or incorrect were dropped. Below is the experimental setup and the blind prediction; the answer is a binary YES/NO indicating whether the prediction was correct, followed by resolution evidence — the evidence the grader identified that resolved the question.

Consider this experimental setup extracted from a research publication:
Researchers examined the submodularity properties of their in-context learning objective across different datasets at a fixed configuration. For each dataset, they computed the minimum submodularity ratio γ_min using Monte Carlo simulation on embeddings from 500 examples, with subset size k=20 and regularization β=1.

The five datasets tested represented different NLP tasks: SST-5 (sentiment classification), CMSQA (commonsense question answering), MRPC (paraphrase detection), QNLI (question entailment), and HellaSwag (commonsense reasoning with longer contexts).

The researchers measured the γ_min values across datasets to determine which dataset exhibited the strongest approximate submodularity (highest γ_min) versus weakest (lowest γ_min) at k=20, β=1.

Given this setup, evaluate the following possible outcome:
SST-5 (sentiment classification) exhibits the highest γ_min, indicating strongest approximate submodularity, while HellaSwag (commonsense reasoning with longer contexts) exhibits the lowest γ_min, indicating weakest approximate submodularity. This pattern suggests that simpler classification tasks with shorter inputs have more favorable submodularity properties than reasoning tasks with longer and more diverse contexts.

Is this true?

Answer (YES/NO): NO